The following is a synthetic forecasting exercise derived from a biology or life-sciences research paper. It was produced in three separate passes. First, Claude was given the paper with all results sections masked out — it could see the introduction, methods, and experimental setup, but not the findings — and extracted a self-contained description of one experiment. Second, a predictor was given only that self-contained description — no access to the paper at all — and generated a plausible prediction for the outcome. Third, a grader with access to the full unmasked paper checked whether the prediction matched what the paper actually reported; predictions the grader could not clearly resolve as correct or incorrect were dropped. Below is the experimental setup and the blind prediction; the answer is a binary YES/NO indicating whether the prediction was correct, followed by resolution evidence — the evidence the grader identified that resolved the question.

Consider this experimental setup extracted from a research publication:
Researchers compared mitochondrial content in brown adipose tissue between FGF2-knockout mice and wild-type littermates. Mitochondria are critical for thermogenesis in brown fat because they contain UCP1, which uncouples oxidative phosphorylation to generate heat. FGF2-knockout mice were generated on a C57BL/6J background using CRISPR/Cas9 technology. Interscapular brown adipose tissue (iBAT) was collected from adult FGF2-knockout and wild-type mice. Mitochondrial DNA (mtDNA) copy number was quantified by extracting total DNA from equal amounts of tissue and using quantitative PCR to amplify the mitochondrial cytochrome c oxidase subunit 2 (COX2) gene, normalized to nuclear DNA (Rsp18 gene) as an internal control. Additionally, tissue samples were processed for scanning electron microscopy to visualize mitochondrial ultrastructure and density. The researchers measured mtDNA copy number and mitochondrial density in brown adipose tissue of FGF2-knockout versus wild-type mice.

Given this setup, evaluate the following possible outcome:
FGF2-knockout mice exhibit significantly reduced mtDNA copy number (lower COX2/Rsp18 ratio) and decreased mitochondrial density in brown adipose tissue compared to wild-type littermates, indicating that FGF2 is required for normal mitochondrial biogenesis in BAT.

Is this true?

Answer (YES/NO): NO